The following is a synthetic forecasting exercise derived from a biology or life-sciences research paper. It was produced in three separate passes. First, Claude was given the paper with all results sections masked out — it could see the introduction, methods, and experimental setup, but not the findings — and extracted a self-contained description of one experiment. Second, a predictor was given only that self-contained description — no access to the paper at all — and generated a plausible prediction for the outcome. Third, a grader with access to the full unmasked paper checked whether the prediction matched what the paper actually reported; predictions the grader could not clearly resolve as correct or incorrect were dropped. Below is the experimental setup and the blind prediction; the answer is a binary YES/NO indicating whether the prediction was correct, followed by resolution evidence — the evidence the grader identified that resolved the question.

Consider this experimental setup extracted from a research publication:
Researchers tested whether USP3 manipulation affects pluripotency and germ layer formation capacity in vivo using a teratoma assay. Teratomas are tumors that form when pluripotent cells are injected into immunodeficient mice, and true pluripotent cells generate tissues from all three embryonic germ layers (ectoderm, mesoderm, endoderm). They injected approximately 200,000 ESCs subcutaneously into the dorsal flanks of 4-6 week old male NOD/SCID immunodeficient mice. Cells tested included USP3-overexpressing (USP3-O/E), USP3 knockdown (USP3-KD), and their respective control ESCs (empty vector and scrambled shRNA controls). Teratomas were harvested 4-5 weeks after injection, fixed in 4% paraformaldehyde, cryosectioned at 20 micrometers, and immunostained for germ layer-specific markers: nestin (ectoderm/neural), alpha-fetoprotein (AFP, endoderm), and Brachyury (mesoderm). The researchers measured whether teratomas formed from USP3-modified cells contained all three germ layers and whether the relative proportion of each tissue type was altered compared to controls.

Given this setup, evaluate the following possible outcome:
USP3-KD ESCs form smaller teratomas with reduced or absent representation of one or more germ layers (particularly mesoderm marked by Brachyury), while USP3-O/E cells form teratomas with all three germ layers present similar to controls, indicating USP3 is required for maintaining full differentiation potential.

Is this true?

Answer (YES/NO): NO